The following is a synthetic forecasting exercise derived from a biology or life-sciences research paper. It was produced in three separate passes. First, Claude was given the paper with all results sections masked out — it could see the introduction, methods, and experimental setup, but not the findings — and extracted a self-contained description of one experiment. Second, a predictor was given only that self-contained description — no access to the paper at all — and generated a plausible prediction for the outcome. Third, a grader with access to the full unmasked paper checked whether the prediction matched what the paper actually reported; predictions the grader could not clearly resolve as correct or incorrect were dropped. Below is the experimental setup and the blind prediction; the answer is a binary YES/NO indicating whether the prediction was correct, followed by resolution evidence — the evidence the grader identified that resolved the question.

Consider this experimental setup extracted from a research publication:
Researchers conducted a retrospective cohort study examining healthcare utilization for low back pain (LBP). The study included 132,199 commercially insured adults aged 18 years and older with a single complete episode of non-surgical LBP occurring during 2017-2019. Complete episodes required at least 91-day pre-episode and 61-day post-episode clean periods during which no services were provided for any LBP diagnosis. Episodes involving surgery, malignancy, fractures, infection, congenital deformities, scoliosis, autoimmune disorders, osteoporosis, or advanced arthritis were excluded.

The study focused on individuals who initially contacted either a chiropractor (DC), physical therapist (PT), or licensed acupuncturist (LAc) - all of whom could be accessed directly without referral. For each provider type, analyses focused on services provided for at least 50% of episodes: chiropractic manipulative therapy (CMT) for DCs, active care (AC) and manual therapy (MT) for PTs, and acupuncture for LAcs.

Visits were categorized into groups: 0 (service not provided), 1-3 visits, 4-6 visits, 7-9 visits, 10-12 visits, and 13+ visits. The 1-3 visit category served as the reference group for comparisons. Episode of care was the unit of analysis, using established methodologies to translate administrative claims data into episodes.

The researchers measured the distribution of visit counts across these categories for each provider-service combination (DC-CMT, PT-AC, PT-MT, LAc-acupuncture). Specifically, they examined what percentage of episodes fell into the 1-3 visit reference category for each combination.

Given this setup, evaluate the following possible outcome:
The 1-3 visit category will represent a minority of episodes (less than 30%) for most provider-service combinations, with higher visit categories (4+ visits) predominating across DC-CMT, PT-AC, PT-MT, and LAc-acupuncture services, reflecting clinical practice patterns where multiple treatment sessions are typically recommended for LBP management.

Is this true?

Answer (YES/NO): NO